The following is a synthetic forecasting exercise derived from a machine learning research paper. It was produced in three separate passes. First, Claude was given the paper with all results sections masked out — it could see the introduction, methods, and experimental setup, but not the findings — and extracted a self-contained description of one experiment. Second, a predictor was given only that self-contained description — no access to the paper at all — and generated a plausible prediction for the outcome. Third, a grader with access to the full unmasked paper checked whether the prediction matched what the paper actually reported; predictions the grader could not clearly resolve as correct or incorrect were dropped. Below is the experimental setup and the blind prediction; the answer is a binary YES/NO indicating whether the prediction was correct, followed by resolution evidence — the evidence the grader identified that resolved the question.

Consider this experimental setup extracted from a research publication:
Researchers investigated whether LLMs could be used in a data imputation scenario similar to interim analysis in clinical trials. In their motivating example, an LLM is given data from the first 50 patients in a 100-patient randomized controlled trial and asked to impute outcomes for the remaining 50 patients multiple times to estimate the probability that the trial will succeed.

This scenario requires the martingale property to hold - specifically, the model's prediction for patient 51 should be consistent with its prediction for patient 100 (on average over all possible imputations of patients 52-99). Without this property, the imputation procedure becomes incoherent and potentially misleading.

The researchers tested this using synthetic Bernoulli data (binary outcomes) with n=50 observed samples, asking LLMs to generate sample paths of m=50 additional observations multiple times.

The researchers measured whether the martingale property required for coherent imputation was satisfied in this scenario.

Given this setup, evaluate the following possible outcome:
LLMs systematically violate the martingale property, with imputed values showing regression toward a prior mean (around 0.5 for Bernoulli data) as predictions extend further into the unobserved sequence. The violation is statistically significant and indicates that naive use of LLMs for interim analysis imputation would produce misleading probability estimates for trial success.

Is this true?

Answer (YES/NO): NO